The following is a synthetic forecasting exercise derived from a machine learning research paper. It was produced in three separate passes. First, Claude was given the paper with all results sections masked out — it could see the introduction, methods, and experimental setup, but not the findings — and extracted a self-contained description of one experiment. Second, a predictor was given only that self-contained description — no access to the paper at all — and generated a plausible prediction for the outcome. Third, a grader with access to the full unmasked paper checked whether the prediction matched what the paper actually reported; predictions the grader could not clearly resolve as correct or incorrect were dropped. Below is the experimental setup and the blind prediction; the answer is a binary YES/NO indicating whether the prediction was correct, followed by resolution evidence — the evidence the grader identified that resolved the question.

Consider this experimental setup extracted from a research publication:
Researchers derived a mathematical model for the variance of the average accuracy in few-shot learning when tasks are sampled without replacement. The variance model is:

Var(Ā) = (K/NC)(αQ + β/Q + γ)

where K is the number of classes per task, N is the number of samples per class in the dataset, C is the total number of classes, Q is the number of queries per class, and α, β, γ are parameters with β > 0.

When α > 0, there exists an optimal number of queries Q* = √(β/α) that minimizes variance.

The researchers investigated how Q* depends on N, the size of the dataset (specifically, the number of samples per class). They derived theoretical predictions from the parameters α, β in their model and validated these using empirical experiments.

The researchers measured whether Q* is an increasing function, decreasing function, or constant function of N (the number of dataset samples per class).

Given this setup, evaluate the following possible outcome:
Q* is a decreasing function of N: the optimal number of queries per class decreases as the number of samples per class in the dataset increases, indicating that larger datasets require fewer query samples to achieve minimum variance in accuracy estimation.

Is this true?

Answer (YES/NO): NO